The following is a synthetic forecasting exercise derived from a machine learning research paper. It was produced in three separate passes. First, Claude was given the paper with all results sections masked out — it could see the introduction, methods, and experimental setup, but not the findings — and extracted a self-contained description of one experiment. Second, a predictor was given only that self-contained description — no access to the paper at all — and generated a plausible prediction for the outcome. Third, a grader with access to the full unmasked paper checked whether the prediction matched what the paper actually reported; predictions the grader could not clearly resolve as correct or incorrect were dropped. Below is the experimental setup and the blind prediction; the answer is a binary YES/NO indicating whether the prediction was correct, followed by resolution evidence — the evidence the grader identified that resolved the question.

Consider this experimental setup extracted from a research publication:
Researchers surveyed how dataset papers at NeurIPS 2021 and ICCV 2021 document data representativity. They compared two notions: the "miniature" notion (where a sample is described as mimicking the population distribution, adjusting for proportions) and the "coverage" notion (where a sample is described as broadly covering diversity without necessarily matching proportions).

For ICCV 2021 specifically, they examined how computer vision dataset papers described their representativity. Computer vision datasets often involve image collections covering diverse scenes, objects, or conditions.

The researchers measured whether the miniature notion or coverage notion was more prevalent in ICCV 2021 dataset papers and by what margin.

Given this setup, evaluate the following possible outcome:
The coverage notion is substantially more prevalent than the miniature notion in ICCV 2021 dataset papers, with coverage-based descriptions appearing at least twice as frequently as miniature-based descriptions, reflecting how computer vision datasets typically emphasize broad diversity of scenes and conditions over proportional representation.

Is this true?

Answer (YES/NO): YES